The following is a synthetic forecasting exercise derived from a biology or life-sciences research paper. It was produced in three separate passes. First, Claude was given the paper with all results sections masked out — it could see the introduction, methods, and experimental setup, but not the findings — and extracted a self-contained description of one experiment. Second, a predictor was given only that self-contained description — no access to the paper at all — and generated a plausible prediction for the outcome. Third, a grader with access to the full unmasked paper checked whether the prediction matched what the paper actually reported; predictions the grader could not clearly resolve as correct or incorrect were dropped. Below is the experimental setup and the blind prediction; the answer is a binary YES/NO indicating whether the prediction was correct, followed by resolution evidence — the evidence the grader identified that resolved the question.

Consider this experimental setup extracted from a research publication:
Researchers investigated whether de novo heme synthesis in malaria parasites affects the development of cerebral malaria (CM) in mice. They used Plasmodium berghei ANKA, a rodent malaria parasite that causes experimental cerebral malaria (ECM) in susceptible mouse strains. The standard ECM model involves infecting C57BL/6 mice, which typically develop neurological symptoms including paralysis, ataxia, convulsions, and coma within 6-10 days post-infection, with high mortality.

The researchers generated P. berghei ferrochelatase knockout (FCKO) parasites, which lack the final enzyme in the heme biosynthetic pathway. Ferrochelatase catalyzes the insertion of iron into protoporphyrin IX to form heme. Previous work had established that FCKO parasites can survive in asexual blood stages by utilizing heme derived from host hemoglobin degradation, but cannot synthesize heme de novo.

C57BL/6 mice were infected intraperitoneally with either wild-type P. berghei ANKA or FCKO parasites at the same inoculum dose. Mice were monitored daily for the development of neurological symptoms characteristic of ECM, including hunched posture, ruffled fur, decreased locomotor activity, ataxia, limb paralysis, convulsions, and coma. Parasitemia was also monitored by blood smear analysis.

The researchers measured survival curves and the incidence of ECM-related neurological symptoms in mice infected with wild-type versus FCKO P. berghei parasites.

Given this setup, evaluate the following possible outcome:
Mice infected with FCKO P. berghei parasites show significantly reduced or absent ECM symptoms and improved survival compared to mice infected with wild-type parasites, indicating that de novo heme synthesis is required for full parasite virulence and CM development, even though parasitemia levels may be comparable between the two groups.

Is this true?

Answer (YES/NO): YES